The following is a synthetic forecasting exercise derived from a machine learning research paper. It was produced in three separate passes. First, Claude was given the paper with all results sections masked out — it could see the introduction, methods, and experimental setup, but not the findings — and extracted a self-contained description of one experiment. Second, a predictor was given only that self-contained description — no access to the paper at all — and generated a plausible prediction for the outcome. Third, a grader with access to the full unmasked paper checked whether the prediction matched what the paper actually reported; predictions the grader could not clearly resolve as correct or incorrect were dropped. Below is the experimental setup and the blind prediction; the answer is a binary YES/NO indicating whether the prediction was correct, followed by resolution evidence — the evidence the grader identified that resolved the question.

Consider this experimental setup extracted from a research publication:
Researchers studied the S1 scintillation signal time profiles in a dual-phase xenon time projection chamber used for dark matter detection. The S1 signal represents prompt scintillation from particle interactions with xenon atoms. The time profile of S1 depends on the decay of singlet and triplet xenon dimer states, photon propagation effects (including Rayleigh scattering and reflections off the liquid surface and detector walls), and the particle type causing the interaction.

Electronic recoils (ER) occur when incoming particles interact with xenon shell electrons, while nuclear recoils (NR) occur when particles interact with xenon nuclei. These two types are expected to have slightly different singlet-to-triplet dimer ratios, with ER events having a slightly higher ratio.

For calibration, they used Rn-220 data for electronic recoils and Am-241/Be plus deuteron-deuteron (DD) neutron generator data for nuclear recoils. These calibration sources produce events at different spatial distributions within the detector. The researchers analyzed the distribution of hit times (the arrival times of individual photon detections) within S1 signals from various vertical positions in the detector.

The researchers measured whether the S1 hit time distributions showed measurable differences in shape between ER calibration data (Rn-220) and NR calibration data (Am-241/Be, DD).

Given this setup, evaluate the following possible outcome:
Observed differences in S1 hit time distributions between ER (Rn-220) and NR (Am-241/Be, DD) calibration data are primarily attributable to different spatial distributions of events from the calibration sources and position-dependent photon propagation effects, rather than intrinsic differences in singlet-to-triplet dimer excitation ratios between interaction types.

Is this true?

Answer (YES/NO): YES